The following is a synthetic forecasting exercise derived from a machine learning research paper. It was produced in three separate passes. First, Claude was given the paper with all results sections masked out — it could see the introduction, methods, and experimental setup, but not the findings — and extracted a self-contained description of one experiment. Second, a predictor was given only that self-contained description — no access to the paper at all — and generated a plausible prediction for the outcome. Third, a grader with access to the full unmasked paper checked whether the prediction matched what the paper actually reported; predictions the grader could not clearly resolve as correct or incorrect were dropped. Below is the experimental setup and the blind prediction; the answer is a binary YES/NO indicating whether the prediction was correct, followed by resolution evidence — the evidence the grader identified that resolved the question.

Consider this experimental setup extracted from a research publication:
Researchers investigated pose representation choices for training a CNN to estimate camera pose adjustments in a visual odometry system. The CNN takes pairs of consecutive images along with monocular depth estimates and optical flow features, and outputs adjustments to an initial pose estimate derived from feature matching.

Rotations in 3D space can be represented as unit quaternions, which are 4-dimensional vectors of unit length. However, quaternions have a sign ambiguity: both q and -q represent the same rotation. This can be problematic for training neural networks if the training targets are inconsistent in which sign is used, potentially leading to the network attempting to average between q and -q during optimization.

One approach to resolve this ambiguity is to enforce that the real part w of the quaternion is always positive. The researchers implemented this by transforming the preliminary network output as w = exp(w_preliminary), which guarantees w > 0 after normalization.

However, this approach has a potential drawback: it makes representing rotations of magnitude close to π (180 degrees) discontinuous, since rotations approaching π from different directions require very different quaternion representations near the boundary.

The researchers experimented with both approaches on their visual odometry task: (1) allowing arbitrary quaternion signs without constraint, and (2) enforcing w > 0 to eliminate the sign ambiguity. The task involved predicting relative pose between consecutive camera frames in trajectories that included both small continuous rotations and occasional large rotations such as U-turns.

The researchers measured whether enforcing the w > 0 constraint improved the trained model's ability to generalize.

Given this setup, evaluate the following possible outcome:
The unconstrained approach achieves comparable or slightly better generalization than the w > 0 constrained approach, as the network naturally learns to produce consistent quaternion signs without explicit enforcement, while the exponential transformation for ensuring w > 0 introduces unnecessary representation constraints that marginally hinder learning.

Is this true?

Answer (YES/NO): NO